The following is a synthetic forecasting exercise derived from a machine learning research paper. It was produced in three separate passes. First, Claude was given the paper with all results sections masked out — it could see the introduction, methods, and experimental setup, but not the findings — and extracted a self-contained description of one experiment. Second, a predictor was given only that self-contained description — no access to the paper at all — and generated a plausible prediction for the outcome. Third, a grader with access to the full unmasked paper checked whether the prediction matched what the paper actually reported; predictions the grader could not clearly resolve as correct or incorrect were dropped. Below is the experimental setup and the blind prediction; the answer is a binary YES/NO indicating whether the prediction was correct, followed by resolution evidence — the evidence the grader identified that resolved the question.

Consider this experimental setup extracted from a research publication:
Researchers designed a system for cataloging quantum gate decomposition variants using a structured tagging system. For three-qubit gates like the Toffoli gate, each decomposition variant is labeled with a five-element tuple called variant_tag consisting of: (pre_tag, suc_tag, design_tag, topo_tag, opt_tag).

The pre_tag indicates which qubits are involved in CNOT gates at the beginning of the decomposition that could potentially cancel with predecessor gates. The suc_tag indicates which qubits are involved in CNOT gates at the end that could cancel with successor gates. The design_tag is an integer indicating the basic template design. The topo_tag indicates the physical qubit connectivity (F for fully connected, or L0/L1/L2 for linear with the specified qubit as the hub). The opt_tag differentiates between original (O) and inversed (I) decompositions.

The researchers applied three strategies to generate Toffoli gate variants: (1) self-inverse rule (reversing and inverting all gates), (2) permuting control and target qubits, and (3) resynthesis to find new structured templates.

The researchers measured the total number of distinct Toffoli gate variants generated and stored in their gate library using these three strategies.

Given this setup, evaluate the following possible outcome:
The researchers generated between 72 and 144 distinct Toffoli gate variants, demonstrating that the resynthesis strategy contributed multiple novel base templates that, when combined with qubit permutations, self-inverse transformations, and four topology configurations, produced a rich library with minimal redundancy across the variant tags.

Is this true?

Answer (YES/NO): NO